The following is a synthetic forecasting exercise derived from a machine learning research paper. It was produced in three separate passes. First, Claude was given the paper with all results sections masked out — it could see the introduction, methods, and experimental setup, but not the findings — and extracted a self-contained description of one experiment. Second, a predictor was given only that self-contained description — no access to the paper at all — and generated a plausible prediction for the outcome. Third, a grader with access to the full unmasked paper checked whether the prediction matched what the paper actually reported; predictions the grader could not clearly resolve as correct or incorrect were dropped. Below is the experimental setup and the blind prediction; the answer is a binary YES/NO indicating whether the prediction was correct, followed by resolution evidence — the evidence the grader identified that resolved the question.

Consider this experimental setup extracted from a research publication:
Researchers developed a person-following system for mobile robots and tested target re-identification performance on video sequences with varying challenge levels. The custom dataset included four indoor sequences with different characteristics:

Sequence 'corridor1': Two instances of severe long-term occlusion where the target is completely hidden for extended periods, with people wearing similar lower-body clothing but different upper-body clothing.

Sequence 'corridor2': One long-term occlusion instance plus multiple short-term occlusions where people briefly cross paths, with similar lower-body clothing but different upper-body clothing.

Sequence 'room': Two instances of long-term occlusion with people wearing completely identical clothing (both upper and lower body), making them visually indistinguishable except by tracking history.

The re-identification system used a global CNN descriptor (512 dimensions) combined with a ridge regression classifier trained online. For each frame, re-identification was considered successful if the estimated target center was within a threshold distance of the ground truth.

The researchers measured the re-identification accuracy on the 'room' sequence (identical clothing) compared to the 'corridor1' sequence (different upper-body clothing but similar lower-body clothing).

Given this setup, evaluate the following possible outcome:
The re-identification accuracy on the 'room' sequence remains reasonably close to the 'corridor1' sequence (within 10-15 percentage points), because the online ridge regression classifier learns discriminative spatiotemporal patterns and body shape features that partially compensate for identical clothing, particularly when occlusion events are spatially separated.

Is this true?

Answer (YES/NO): YES